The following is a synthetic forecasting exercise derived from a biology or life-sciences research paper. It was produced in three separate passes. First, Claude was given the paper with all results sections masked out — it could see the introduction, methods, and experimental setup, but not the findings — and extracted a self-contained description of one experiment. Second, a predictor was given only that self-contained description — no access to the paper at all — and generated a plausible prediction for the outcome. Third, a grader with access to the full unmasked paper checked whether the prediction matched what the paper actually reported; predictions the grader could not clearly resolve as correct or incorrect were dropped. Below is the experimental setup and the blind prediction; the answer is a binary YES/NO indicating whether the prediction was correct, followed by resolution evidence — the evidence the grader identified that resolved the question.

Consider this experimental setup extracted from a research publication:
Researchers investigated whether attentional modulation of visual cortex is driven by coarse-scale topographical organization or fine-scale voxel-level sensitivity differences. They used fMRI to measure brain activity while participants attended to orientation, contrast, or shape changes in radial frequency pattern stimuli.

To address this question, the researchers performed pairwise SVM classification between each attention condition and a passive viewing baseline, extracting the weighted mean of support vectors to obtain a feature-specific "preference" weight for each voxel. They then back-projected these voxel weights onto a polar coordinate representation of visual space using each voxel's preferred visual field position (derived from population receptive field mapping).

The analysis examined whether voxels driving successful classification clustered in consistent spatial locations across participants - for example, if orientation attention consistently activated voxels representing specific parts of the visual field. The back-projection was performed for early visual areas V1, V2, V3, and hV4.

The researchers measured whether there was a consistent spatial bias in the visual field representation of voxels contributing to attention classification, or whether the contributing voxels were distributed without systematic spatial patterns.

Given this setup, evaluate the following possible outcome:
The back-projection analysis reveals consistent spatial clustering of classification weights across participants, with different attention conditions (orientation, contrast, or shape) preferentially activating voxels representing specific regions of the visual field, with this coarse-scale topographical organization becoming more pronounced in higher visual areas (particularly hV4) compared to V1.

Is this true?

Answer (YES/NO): NO